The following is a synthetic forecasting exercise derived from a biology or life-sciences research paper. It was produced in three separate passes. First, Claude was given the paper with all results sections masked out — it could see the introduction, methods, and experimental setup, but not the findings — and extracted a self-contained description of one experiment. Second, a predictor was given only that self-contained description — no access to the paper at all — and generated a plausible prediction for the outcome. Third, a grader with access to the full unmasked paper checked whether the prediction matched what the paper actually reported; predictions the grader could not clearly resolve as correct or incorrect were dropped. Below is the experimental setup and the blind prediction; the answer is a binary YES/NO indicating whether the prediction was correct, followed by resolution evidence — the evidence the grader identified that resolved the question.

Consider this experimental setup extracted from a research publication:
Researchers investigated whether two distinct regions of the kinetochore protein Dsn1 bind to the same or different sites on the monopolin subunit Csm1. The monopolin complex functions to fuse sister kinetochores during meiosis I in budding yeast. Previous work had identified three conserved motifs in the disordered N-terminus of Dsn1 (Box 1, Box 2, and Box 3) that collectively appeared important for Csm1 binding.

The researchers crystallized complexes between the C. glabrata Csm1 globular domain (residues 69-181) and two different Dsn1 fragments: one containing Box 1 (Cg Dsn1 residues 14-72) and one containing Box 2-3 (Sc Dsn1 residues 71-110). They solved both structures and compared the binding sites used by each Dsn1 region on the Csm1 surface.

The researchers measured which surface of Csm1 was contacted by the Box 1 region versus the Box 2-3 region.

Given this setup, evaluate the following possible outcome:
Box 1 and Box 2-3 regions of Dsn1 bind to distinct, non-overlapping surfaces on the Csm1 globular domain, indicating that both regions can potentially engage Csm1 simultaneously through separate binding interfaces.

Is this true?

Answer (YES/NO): NO